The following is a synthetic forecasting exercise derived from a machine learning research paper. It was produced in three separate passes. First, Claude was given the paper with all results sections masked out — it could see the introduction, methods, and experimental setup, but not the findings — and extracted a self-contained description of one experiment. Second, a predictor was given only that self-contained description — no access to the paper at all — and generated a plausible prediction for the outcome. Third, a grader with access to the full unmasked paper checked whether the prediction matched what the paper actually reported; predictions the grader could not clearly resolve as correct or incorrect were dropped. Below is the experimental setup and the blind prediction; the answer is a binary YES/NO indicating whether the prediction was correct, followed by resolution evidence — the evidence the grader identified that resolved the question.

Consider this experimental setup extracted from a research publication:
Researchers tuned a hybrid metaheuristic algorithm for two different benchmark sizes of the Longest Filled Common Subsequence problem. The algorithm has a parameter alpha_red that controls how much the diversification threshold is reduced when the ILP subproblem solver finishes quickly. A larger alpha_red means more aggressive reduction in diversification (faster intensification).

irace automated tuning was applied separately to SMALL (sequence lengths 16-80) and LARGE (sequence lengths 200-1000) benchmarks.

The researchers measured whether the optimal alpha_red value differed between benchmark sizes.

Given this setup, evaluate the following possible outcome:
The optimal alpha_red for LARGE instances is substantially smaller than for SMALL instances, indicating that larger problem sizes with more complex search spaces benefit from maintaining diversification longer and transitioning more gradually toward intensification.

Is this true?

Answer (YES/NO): NO